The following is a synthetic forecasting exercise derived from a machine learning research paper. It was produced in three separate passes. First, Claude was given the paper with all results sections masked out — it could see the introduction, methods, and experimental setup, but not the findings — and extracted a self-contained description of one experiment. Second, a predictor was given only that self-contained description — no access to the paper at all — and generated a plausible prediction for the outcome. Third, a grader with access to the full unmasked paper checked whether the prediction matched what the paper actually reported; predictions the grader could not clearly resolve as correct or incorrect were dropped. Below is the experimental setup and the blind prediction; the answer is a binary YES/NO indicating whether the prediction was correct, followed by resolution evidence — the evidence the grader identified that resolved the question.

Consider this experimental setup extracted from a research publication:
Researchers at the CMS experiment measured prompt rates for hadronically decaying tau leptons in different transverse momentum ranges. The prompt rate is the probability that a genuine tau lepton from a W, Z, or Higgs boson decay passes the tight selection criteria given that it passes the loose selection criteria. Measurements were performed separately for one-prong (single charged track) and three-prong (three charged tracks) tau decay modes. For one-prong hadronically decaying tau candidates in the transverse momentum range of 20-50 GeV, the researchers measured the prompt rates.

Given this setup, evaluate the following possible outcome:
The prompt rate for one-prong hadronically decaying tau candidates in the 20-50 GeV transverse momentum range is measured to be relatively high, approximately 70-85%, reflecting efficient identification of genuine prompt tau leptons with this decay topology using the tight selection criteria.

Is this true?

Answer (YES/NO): NO